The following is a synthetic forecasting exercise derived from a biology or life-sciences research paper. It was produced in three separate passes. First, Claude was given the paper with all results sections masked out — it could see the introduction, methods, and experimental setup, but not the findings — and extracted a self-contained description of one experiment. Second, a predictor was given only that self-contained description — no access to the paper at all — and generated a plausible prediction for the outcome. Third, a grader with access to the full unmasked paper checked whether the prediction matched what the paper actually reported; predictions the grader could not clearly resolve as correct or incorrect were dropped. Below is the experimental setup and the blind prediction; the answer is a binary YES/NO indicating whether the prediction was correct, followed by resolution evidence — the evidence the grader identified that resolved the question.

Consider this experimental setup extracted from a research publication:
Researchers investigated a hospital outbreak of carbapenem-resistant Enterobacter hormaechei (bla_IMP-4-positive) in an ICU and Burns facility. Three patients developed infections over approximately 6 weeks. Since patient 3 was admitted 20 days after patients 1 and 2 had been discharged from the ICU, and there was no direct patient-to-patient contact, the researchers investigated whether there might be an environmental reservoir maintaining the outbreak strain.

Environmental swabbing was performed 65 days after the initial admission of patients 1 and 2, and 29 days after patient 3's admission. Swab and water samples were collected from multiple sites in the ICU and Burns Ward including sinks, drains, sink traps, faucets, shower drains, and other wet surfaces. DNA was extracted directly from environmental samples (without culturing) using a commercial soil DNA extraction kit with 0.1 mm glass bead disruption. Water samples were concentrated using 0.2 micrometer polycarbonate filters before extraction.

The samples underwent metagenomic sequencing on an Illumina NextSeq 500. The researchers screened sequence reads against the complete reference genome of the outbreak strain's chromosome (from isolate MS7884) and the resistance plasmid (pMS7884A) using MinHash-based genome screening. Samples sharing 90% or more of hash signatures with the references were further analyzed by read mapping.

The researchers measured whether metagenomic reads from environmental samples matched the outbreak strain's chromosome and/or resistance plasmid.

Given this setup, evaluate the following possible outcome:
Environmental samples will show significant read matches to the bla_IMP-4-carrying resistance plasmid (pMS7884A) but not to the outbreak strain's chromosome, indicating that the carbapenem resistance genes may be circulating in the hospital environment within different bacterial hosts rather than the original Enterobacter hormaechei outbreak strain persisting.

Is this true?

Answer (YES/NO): NO